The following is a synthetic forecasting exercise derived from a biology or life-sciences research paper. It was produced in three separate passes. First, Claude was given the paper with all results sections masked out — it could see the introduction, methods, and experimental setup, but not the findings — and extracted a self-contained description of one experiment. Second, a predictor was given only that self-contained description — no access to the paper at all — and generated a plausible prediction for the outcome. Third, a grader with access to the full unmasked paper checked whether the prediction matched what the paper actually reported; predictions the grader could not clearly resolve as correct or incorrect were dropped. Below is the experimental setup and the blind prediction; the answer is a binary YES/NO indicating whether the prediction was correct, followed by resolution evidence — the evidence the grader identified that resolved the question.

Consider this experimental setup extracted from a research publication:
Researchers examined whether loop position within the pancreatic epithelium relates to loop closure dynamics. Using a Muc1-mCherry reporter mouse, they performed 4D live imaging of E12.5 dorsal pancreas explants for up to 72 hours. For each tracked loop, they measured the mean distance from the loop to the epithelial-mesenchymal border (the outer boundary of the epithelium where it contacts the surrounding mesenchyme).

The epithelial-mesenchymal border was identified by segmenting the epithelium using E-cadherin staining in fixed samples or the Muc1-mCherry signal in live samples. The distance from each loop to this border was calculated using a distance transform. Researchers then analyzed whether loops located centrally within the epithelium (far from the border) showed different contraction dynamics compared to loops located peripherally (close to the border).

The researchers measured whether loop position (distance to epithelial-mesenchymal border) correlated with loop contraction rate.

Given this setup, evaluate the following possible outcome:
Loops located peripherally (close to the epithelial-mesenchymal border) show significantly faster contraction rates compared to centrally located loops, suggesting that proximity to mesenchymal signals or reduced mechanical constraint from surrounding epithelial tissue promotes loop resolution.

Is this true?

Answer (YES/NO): NO